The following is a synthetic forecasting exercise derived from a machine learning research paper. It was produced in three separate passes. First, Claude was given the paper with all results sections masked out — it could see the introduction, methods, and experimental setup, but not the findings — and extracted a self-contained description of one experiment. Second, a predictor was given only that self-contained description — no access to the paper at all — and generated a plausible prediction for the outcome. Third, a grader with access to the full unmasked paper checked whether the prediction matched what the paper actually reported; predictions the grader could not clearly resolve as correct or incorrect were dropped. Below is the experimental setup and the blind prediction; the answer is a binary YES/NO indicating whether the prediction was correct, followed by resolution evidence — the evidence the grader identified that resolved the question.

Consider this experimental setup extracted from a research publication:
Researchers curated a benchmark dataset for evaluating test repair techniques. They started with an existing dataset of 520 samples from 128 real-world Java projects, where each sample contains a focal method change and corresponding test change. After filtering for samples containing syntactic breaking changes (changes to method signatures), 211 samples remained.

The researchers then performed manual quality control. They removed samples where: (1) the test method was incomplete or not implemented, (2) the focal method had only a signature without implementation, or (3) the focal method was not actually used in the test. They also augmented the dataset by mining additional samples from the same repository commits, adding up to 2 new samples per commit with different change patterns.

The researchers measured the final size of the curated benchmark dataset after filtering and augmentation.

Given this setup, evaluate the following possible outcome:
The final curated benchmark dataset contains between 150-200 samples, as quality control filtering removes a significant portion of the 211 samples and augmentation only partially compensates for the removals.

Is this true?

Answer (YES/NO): NO